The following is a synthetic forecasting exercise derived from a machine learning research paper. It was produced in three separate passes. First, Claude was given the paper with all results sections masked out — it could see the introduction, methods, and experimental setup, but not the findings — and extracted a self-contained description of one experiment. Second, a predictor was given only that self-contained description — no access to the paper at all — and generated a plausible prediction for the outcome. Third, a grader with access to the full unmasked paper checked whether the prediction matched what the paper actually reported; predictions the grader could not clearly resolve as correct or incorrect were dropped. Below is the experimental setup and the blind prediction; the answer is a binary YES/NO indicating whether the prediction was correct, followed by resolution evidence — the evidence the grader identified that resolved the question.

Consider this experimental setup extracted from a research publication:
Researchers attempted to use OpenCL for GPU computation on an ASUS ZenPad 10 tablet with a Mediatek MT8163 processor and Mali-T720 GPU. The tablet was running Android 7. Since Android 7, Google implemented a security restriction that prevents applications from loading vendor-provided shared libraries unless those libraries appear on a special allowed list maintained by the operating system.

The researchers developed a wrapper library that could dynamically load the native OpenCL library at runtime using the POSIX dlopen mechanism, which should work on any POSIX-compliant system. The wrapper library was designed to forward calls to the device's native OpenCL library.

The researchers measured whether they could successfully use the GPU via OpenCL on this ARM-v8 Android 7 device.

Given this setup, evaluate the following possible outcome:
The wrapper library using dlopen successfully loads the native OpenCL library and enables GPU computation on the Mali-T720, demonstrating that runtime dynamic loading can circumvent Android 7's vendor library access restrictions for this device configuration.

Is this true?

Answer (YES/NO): NO